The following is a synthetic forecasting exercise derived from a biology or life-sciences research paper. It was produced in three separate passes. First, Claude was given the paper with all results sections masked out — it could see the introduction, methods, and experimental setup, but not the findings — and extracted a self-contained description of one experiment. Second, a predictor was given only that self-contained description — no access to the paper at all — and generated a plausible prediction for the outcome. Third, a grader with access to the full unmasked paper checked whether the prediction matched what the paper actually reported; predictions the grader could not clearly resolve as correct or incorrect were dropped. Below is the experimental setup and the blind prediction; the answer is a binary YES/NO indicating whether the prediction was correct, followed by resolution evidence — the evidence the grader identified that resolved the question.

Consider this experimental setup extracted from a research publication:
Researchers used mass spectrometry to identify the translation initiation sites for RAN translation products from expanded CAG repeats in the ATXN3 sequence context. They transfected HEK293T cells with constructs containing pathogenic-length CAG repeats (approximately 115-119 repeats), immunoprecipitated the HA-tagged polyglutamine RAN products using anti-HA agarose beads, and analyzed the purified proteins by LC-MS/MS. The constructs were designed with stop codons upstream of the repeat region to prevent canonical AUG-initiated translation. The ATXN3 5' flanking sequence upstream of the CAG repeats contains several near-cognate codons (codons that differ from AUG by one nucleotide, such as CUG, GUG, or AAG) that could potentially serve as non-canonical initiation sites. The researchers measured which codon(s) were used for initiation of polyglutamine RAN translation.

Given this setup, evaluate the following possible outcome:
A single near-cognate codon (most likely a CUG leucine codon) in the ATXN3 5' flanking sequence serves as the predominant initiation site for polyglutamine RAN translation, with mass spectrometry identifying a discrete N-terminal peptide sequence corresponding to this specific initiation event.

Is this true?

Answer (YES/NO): NO